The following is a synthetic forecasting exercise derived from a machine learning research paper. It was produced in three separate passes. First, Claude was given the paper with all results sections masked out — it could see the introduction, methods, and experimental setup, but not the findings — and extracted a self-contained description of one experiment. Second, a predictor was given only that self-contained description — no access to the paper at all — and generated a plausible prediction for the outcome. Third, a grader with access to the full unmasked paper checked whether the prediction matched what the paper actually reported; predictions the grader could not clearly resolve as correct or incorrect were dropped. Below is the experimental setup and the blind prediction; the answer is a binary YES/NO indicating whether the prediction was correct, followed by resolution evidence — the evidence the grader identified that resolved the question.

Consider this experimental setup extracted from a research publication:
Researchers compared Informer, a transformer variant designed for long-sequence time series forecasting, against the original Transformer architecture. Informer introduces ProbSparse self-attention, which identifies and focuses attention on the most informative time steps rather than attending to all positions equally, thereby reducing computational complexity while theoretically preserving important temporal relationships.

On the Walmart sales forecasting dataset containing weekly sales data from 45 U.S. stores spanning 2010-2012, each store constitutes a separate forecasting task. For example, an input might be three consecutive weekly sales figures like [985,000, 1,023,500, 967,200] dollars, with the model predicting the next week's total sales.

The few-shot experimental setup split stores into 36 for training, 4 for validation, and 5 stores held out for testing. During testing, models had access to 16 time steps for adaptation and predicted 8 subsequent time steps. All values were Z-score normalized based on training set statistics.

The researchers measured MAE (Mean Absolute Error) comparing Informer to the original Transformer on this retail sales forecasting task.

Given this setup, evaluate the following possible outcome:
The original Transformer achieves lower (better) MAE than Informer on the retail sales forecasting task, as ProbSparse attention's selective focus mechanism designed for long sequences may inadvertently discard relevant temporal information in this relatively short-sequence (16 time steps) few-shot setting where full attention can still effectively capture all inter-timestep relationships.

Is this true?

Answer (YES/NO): YES